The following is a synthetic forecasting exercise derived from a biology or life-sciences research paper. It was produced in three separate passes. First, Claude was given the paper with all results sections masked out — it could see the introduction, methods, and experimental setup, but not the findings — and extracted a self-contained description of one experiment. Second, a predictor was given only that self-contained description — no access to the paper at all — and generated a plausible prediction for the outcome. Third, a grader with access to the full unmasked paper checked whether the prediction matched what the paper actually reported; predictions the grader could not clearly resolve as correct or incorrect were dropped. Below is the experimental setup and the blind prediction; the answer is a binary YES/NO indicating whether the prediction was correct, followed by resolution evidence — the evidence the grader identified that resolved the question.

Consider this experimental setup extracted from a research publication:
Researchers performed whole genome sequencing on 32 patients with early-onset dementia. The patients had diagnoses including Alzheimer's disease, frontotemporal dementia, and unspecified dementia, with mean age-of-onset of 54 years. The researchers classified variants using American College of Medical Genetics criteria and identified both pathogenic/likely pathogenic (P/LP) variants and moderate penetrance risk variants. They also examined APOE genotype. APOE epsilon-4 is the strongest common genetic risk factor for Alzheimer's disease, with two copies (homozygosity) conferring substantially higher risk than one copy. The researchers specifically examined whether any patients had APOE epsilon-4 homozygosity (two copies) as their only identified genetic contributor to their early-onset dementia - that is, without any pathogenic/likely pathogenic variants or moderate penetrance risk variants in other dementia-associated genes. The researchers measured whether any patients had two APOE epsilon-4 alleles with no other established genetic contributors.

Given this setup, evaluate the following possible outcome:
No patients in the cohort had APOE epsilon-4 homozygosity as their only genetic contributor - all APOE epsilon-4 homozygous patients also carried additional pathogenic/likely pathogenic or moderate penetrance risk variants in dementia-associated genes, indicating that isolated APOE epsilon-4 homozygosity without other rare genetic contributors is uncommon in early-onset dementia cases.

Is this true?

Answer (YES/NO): NO